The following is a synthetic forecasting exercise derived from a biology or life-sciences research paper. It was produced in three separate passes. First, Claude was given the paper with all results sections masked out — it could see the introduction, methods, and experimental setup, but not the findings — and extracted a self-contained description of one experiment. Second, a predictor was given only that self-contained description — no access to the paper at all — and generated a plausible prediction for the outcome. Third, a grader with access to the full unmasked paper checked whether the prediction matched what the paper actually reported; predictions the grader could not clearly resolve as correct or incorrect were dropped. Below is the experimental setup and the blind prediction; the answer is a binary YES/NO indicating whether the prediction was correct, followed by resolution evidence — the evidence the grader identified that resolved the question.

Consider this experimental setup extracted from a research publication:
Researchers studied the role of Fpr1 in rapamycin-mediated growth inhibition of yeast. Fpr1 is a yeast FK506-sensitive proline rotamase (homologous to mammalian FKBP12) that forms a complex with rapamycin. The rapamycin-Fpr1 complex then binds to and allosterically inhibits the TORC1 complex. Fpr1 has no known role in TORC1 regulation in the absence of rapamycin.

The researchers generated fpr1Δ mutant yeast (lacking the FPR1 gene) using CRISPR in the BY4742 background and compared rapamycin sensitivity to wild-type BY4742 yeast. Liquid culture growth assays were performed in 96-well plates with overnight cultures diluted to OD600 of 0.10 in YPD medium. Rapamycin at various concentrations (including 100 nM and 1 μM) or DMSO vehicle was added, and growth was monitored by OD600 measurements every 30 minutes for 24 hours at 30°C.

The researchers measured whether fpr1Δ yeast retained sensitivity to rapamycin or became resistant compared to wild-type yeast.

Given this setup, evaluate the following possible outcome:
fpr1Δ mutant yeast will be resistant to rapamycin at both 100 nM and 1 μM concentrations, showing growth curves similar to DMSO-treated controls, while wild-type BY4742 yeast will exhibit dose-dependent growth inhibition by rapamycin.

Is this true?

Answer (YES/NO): YES